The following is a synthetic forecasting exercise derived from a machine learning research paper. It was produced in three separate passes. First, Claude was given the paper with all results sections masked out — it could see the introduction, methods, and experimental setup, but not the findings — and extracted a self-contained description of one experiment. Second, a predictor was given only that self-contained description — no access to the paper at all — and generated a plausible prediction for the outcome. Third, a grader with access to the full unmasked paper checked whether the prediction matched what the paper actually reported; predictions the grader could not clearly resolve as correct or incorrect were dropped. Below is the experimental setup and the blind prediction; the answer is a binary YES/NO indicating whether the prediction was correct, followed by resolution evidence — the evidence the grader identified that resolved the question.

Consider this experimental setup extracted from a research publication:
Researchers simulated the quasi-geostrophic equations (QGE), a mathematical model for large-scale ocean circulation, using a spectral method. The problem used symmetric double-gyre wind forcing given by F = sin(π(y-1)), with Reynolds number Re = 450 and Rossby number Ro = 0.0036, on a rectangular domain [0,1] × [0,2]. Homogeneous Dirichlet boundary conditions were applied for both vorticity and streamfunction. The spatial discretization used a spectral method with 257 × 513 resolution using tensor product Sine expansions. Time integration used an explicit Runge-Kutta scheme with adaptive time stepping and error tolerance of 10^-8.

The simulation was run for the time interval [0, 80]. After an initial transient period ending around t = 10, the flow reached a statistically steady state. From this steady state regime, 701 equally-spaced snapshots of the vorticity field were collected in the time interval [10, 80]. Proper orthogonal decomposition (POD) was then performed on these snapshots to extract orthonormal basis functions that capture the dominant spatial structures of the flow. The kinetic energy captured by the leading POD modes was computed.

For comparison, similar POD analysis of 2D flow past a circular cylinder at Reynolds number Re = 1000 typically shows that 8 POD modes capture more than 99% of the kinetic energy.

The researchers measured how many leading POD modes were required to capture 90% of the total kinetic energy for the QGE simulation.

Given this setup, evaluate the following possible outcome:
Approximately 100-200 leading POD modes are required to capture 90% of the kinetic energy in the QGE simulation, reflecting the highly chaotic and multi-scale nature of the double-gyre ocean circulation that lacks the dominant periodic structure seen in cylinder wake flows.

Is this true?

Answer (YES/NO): NO